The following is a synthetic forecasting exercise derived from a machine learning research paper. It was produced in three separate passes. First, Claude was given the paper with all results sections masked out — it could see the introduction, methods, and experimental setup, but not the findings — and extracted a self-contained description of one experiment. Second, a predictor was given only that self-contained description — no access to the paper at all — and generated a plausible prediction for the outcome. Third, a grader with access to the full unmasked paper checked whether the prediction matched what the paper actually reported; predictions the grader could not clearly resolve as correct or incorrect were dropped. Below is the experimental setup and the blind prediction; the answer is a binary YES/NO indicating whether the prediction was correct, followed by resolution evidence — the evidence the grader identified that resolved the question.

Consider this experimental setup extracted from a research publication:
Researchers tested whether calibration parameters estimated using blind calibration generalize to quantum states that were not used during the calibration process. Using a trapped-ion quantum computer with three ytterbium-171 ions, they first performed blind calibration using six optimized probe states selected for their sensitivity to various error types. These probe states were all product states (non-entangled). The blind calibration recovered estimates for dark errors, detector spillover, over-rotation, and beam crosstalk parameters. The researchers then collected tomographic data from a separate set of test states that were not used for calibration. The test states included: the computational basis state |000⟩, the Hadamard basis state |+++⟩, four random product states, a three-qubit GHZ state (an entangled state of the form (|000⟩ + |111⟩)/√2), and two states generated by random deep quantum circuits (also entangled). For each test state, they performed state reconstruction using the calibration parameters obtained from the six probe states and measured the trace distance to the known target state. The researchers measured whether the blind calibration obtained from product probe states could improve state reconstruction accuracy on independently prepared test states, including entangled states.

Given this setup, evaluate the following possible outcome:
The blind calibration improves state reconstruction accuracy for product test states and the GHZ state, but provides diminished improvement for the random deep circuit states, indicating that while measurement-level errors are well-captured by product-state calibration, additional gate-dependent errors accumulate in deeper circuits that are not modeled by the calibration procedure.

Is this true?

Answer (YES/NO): NO